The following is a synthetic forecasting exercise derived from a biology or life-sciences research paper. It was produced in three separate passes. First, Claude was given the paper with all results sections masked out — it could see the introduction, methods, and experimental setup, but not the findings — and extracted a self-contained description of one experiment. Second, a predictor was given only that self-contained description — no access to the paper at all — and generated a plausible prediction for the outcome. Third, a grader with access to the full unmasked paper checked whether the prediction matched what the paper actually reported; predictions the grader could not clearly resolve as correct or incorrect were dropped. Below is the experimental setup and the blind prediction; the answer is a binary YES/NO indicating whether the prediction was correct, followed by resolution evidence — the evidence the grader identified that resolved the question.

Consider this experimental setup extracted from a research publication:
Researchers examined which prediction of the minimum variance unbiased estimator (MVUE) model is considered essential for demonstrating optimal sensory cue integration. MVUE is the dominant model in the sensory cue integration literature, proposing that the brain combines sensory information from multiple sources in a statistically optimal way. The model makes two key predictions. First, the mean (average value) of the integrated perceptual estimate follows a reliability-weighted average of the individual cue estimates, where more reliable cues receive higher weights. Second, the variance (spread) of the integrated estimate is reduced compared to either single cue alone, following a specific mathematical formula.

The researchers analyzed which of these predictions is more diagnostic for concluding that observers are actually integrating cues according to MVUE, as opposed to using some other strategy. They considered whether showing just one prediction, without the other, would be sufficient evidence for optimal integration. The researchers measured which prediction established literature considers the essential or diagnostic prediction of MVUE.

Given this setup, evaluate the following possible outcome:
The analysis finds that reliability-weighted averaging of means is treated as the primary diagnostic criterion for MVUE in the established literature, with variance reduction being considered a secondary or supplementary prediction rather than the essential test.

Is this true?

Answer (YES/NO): NO